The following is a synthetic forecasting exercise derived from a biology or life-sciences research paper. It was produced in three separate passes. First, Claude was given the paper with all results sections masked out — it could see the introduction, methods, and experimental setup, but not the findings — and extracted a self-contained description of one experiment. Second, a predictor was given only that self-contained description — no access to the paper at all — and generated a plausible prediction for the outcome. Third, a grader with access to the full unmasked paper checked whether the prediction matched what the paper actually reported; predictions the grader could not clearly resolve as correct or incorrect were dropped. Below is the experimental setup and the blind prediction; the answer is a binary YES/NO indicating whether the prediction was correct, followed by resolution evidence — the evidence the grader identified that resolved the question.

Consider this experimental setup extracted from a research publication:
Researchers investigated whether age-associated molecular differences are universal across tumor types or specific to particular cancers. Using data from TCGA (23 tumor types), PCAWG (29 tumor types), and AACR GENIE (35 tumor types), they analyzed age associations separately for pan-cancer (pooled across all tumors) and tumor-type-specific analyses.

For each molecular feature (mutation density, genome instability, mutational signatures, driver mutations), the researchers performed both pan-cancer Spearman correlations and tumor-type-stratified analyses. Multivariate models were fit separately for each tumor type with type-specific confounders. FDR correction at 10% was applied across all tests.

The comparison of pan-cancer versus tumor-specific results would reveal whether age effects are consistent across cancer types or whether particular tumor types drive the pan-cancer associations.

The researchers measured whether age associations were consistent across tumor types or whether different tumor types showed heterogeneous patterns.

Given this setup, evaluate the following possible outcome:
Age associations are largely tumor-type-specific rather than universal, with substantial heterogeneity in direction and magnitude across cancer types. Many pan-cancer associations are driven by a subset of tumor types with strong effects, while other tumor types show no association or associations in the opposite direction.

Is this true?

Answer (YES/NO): NO